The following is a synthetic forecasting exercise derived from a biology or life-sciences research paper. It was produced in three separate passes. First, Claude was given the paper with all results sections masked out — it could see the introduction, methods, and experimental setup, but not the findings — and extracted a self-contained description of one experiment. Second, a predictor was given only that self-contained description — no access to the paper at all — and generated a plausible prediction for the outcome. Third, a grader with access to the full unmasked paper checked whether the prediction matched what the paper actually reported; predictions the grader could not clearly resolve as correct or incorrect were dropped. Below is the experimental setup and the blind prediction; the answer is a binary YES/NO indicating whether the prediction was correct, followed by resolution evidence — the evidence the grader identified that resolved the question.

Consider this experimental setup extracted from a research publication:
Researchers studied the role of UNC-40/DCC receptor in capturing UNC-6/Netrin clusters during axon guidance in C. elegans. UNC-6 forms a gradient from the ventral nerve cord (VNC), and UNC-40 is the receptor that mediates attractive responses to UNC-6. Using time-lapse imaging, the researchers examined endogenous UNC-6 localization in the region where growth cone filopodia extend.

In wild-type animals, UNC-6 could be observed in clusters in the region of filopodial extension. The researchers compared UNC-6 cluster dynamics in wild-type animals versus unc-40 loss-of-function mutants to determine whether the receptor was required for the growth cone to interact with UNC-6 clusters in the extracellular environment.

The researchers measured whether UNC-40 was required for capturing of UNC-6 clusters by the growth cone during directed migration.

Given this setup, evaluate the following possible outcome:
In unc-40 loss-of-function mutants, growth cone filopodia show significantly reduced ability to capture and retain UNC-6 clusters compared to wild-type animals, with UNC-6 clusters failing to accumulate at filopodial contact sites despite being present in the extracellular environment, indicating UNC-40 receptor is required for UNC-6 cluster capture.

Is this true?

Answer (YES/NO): YES